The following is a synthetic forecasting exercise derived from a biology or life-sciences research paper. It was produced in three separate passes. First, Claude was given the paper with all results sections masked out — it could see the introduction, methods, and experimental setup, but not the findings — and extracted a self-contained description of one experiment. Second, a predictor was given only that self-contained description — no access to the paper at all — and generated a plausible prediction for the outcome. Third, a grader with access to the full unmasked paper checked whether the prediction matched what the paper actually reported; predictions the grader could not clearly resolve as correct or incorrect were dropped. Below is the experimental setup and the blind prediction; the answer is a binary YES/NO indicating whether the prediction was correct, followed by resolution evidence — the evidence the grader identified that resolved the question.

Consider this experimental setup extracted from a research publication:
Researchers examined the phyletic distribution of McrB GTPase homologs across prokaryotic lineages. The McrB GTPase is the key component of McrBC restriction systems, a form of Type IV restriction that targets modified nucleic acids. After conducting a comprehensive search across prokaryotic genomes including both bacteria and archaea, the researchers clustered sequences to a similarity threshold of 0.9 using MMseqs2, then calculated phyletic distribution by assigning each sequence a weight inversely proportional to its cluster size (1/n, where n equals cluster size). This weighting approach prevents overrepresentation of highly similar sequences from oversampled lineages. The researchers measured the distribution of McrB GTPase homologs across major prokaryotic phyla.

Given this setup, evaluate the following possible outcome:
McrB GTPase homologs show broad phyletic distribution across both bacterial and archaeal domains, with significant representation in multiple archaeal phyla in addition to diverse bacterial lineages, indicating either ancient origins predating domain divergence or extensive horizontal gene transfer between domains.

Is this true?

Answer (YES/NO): NO